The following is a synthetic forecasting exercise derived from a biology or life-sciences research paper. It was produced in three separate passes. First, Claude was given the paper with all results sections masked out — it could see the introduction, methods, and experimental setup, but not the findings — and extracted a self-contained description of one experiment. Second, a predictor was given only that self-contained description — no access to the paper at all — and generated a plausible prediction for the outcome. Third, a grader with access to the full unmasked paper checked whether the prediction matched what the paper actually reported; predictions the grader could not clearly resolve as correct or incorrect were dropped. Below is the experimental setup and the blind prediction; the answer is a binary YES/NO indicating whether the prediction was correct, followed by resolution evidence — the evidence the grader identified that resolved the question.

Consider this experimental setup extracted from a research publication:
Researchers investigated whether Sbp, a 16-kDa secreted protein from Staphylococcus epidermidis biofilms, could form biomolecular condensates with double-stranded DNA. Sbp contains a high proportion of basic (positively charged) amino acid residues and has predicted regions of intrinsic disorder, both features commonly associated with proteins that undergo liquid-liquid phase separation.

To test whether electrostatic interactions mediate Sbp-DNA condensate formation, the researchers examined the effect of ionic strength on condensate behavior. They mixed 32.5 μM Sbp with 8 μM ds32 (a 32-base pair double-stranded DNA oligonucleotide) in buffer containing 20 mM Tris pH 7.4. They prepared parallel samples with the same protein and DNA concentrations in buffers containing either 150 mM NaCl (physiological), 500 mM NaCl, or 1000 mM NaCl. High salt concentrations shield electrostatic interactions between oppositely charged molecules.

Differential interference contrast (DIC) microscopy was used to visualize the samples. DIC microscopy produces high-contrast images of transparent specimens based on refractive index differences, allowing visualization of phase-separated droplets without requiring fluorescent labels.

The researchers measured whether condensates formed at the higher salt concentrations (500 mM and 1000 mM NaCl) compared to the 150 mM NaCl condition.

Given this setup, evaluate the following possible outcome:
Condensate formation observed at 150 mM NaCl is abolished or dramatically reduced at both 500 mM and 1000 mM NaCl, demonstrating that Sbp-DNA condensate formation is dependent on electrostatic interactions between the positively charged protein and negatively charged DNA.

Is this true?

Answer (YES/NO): YES